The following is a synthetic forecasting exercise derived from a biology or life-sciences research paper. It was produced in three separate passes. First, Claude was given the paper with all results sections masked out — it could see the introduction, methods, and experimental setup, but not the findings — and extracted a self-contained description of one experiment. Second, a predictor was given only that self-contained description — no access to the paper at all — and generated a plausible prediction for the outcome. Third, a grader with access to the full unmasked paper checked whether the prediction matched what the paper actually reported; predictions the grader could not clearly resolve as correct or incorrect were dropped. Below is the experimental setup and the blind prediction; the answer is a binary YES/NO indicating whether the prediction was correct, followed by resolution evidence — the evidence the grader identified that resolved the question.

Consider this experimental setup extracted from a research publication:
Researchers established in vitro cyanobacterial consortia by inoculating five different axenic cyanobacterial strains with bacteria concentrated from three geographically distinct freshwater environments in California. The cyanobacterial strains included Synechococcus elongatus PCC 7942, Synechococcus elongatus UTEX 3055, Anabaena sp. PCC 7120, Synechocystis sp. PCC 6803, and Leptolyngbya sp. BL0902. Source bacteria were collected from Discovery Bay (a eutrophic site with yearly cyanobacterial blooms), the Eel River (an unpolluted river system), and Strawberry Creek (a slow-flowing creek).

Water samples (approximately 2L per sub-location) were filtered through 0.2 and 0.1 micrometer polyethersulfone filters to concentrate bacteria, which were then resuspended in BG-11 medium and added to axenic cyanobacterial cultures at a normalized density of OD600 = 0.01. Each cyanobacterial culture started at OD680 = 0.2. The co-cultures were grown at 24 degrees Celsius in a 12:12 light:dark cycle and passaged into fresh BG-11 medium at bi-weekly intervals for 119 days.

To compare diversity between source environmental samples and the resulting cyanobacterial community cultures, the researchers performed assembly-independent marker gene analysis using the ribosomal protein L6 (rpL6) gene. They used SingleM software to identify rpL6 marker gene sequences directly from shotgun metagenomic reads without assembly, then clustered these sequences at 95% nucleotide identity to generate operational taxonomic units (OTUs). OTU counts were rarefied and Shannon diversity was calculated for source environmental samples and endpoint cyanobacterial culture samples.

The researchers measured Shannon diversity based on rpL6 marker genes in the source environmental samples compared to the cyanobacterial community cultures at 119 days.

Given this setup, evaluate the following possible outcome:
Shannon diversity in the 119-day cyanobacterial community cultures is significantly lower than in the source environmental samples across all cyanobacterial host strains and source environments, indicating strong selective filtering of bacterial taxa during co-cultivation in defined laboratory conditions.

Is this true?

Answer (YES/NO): YES